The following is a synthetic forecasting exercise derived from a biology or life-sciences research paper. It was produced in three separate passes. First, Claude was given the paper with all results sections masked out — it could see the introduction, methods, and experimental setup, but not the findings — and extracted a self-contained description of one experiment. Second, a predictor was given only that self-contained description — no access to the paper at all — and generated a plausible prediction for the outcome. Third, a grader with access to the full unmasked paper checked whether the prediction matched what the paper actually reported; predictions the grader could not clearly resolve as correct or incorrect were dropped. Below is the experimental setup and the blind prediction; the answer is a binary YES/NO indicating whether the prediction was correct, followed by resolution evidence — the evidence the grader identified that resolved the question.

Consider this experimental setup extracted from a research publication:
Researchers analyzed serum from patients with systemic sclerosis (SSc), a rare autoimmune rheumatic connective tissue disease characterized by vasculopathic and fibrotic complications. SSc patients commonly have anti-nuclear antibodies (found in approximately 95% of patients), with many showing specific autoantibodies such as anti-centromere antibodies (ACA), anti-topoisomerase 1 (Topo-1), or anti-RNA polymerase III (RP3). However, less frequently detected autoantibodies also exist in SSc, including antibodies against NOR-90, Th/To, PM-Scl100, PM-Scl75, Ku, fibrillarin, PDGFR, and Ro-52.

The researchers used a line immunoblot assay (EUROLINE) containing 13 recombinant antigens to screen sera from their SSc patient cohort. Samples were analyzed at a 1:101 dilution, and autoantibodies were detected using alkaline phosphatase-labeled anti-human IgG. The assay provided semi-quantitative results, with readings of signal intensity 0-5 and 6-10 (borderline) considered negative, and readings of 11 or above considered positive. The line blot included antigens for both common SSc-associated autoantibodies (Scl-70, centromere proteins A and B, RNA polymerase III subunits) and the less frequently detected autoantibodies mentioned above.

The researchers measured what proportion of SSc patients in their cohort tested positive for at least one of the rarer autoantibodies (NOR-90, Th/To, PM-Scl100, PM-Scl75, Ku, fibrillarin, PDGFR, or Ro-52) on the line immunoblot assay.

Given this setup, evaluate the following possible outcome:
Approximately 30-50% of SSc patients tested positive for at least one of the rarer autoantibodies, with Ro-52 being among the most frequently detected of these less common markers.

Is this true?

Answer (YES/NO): YES